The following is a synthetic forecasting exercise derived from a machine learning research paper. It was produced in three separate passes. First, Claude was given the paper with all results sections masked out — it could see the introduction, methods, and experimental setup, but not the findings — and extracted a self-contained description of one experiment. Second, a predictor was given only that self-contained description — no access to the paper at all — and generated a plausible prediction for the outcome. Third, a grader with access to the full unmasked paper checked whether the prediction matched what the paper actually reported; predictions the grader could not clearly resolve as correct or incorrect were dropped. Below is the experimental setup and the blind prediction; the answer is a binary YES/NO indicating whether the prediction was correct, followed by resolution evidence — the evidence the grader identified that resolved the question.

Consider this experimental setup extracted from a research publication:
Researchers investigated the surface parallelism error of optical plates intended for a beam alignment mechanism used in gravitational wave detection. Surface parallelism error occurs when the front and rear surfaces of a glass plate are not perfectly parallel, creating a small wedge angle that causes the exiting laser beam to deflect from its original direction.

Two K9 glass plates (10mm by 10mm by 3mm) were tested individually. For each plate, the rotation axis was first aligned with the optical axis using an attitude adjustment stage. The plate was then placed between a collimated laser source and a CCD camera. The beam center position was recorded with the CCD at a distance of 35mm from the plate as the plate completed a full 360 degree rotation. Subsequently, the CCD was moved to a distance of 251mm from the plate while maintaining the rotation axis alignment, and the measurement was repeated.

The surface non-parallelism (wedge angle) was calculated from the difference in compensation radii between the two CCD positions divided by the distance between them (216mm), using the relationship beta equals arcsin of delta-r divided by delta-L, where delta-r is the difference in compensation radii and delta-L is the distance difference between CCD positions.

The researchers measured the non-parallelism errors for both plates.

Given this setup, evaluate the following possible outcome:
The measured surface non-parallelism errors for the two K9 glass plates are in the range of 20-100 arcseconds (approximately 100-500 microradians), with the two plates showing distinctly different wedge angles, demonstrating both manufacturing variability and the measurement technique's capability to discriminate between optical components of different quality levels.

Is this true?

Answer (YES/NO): NO